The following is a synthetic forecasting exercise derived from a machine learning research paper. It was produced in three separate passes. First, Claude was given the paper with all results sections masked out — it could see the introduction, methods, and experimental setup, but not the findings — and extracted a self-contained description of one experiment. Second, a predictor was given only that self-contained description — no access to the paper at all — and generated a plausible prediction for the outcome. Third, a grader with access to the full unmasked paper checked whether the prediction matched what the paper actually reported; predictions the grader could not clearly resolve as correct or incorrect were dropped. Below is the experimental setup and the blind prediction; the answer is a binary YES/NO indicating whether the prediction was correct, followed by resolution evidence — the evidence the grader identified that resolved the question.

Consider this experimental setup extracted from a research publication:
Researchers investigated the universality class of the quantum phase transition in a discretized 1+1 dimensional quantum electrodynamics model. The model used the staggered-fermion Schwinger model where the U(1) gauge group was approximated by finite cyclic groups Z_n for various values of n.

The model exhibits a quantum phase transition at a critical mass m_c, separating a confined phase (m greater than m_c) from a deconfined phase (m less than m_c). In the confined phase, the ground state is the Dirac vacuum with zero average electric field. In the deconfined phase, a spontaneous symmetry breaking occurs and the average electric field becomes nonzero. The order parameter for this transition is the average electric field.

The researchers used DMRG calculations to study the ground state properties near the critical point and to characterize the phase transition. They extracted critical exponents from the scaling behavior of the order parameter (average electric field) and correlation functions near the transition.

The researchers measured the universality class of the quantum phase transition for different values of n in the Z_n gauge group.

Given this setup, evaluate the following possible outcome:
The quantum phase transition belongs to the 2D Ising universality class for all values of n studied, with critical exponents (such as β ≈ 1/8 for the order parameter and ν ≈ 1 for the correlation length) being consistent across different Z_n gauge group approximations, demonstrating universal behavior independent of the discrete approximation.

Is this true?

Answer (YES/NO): YES